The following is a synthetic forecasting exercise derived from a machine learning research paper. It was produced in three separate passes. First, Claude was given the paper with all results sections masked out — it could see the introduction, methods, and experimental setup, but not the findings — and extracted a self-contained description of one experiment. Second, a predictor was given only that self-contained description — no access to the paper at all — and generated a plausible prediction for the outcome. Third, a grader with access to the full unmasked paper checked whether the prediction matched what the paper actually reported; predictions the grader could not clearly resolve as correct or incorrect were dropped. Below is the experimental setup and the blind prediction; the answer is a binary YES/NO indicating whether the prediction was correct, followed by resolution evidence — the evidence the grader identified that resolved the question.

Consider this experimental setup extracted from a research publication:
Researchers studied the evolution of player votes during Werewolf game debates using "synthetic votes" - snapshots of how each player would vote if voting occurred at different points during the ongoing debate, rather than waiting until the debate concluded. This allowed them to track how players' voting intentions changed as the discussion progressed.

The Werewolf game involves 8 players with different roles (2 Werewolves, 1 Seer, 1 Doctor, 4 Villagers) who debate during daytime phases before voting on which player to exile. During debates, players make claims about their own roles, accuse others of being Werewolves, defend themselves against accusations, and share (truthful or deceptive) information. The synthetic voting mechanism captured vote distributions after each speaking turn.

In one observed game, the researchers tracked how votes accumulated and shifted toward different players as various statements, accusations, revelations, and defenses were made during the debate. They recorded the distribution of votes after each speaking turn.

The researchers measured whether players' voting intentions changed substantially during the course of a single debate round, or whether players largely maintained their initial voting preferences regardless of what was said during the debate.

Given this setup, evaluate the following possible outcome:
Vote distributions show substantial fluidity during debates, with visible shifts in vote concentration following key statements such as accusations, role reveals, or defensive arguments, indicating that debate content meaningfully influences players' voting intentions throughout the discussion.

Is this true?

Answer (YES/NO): YES